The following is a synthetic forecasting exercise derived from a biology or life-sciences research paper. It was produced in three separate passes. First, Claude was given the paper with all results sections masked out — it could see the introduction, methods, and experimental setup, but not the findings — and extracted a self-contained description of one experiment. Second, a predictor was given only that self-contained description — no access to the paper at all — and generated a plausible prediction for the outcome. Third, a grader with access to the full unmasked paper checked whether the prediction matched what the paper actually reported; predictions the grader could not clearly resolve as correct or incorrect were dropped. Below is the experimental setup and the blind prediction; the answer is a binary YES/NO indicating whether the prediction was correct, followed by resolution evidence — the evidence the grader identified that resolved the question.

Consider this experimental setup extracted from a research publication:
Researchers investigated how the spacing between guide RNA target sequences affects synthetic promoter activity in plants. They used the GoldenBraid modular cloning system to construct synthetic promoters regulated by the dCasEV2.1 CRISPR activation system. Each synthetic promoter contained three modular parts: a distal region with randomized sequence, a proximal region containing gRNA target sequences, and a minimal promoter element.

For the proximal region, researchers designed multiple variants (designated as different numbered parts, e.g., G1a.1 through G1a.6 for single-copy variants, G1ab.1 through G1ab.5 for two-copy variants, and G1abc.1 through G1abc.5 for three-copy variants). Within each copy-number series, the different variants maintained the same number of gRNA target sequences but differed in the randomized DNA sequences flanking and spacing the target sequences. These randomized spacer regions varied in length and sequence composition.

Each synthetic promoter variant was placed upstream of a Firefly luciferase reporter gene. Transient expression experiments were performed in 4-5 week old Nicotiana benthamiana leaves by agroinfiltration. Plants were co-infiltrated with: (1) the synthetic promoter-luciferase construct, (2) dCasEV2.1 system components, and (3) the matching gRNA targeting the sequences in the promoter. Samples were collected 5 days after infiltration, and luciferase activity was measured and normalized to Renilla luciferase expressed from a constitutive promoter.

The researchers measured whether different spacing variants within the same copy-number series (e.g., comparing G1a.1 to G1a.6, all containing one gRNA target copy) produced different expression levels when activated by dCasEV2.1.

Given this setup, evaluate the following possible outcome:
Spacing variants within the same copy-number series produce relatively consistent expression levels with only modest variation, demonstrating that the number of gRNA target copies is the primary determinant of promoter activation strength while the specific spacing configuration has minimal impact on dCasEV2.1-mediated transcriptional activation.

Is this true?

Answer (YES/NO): YES